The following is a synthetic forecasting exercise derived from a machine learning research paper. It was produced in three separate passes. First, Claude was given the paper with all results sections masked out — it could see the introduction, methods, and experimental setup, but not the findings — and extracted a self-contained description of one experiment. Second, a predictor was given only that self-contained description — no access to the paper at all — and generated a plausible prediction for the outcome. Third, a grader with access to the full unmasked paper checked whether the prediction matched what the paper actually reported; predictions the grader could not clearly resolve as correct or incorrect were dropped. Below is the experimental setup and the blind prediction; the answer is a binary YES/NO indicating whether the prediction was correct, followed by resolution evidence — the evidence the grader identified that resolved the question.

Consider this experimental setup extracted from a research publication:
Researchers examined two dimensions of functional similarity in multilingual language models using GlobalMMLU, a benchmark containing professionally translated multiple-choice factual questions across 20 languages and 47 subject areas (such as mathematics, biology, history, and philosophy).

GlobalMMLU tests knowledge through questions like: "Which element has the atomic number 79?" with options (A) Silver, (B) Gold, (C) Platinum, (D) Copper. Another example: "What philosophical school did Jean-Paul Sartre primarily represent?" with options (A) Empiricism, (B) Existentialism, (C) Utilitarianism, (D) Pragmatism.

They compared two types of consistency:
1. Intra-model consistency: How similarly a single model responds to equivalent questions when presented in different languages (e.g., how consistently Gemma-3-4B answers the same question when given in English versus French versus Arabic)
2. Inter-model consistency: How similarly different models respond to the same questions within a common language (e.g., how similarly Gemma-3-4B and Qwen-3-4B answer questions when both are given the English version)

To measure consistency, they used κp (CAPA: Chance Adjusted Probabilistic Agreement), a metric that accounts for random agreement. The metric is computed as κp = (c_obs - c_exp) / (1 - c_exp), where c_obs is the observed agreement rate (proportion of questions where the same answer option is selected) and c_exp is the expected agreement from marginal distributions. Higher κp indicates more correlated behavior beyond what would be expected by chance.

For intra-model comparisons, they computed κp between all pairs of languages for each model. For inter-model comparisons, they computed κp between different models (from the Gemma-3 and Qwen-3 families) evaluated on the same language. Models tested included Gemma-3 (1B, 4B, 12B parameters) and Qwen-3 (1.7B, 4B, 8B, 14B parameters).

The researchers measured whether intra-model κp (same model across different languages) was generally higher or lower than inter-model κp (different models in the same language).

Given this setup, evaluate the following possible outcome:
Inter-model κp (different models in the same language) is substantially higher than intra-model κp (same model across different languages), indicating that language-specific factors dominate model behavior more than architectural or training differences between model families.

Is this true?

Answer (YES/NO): NO